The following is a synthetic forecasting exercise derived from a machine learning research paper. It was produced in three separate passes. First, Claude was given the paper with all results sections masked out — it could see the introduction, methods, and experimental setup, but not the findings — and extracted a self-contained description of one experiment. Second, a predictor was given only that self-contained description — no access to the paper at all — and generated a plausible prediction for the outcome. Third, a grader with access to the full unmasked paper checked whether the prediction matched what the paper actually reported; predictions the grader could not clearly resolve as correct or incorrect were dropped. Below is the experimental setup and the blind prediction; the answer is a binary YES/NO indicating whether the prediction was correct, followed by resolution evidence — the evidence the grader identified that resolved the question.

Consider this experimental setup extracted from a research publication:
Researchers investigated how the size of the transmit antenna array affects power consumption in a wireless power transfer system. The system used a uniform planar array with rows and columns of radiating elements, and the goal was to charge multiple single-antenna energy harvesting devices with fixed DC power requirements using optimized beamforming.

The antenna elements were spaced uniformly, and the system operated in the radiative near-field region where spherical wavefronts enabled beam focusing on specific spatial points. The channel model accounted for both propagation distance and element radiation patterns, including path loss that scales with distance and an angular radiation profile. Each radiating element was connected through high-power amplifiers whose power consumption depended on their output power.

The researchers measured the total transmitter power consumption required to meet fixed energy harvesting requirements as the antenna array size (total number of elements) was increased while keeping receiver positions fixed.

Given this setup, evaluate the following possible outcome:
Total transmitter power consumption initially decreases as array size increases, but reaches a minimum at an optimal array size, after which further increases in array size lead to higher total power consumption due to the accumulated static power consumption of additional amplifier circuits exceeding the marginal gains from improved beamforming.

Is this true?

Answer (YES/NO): NO